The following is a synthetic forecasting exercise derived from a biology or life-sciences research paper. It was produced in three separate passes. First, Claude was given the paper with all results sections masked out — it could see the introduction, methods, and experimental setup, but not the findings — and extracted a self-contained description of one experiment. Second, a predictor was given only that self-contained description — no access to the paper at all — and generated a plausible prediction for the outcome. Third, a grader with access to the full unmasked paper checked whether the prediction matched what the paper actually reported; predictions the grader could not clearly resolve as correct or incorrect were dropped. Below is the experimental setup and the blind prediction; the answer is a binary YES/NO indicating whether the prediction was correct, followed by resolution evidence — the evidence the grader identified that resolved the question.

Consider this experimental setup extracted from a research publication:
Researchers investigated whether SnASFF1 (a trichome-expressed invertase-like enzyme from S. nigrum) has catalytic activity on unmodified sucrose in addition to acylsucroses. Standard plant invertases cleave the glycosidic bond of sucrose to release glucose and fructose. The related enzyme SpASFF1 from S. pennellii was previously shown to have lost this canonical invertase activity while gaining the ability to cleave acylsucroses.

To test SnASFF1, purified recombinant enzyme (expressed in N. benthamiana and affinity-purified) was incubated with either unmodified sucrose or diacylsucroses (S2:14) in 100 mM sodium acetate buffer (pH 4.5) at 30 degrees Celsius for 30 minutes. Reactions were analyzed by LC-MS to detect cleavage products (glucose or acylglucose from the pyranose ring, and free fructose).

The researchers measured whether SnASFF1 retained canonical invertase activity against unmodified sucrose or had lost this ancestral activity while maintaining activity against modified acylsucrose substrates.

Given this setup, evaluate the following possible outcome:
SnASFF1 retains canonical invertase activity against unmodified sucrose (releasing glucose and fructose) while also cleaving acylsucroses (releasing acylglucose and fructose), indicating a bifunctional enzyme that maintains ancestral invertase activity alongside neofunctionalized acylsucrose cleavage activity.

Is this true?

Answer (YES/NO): NO